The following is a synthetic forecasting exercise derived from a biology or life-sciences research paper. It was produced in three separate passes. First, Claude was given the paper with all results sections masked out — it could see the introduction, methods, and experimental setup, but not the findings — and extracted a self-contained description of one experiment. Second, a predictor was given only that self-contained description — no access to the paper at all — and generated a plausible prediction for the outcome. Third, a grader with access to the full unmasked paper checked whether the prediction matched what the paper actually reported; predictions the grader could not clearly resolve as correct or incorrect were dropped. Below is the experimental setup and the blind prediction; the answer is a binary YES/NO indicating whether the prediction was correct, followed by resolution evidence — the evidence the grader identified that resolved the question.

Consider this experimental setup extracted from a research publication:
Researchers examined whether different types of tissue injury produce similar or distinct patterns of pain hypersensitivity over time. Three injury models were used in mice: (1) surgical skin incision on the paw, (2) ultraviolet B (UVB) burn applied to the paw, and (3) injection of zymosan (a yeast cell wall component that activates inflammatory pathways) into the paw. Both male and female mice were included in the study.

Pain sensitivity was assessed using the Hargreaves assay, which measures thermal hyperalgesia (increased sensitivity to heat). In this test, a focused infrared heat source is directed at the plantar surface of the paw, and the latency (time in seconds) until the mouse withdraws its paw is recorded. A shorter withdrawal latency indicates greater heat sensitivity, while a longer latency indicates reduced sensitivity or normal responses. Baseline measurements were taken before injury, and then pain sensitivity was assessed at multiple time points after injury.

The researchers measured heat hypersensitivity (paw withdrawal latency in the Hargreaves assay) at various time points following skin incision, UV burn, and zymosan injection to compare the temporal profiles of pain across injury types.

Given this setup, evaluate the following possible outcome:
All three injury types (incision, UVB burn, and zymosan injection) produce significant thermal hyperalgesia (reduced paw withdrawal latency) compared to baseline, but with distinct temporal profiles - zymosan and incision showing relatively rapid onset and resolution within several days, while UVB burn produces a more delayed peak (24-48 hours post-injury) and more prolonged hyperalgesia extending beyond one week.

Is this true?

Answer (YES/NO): YES